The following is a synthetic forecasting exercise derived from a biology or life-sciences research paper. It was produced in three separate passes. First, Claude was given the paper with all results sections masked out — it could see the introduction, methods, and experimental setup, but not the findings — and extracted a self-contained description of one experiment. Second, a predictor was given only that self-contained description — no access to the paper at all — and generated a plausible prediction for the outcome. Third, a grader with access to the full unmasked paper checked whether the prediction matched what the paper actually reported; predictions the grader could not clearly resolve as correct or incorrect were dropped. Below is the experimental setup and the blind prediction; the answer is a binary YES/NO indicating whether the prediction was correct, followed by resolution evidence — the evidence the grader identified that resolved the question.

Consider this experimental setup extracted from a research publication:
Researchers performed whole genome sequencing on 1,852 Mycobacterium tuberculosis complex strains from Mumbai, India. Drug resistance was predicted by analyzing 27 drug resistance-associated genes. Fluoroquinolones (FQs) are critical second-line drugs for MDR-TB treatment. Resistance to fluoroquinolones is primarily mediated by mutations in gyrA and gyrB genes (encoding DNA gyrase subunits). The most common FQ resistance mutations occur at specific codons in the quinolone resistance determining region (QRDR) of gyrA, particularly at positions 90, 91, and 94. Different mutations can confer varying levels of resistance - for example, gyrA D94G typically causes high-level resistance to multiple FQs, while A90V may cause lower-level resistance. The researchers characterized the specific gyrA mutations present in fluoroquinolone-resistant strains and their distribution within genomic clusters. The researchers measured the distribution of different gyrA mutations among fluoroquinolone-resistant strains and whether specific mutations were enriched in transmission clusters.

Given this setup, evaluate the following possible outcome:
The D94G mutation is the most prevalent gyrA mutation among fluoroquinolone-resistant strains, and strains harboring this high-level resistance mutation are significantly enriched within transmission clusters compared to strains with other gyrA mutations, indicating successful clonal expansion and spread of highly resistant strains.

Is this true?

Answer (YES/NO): NO